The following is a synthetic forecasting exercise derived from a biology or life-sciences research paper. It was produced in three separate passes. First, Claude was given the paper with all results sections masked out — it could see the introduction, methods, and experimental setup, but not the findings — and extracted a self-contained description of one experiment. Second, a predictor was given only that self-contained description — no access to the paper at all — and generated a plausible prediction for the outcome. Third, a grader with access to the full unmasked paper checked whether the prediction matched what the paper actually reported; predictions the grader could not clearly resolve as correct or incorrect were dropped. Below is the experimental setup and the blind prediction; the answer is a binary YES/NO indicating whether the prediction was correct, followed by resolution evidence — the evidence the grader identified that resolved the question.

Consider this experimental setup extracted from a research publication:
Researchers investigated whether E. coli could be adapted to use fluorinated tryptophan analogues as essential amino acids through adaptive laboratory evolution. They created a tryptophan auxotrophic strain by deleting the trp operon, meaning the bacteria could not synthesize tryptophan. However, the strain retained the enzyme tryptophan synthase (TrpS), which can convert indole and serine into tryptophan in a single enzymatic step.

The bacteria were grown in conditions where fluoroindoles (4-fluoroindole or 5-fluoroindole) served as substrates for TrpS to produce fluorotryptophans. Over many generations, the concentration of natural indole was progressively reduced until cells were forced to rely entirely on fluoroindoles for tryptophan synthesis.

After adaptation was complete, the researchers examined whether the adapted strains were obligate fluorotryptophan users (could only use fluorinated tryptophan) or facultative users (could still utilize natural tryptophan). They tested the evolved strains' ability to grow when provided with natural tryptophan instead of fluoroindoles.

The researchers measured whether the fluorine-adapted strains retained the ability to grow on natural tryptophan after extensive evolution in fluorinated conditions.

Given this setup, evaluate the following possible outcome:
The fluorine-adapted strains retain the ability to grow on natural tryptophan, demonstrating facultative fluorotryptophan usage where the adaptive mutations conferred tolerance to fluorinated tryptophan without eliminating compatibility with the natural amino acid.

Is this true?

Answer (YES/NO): YES